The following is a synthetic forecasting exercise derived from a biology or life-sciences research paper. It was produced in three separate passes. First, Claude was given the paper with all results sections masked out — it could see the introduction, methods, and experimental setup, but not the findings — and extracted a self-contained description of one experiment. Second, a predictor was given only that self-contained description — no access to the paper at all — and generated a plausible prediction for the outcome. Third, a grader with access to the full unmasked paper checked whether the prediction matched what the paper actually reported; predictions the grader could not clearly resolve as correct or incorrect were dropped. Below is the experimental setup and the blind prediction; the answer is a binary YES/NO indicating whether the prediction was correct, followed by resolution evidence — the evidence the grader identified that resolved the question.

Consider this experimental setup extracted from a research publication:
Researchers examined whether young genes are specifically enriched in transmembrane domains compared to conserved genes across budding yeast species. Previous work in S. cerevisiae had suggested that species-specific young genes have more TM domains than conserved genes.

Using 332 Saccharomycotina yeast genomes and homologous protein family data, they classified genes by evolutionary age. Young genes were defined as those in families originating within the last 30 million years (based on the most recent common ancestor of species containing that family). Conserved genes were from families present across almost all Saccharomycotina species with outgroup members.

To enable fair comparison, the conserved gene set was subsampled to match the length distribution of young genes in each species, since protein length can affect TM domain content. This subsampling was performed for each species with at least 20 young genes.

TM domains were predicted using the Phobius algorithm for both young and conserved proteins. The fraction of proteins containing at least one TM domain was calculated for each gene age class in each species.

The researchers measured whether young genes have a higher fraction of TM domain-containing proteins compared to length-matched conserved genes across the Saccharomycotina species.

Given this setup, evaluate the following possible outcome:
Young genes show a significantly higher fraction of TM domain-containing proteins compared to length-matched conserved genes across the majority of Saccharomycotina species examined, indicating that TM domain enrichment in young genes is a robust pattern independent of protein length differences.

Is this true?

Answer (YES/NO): NO